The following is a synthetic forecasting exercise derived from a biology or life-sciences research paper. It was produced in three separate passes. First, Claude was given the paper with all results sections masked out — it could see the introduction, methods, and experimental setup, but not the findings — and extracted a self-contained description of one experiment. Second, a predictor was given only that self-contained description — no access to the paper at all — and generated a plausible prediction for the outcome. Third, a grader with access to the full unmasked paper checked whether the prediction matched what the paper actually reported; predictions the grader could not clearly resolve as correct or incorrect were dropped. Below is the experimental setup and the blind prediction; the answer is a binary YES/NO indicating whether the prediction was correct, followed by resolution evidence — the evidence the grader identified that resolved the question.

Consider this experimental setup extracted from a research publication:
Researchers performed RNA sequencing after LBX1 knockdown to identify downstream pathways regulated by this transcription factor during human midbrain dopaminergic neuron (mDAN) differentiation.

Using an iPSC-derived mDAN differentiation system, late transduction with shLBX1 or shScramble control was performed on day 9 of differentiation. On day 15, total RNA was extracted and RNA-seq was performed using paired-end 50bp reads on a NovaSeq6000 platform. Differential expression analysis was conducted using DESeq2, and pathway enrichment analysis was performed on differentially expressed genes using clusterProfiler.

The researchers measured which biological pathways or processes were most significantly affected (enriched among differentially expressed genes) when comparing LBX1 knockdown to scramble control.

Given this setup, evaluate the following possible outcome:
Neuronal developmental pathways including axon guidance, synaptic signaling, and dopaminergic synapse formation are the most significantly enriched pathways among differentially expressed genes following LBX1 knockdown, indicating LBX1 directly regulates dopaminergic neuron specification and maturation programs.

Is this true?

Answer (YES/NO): NO